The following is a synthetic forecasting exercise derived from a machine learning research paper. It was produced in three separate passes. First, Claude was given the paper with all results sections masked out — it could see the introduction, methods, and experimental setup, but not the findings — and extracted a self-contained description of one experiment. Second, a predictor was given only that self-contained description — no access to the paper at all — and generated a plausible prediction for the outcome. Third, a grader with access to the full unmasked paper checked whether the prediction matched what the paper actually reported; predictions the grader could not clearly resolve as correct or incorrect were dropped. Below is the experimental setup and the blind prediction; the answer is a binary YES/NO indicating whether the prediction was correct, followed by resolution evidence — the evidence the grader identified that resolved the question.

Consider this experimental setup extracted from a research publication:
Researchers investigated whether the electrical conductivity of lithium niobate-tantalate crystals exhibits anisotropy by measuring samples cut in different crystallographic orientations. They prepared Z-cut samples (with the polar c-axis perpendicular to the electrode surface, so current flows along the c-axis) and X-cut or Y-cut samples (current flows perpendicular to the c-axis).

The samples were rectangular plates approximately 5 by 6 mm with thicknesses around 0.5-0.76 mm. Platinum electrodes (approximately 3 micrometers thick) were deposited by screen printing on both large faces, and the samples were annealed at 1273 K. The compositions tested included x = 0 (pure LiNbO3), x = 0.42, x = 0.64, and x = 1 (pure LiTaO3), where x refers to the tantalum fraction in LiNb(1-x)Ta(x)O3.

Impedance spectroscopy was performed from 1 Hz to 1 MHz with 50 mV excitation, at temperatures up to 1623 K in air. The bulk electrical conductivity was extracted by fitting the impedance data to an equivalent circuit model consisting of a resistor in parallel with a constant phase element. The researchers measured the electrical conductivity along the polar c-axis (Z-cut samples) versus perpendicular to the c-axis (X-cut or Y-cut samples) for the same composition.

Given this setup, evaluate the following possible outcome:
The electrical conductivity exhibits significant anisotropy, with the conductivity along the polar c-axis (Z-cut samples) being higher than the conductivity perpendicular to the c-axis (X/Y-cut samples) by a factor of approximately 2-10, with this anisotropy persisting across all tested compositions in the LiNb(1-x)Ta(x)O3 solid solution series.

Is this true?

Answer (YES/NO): NO